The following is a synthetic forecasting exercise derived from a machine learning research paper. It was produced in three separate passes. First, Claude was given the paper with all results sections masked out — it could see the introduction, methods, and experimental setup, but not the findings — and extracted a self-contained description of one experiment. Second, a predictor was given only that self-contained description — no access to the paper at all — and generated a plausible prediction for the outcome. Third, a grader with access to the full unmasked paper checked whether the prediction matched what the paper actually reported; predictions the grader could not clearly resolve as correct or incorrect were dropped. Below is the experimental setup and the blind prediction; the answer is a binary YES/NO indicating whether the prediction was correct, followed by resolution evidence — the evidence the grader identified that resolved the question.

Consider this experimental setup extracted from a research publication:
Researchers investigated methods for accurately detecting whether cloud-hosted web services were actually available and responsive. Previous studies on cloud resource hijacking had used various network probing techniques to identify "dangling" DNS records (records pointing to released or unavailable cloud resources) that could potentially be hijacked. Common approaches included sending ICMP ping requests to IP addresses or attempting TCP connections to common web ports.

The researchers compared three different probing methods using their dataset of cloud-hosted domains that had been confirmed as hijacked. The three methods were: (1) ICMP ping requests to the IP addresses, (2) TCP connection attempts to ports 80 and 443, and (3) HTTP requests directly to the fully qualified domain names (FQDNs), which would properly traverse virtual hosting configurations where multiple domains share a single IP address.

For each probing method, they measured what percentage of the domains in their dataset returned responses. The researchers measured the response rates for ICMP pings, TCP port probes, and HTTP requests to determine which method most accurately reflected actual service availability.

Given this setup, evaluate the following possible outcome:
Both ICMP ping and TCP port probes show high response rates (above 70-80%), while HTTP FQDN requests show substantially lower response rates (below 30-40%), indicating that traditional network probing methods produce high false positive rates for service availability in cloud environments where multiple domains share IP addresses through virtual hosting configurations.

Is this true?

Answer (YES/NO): NO